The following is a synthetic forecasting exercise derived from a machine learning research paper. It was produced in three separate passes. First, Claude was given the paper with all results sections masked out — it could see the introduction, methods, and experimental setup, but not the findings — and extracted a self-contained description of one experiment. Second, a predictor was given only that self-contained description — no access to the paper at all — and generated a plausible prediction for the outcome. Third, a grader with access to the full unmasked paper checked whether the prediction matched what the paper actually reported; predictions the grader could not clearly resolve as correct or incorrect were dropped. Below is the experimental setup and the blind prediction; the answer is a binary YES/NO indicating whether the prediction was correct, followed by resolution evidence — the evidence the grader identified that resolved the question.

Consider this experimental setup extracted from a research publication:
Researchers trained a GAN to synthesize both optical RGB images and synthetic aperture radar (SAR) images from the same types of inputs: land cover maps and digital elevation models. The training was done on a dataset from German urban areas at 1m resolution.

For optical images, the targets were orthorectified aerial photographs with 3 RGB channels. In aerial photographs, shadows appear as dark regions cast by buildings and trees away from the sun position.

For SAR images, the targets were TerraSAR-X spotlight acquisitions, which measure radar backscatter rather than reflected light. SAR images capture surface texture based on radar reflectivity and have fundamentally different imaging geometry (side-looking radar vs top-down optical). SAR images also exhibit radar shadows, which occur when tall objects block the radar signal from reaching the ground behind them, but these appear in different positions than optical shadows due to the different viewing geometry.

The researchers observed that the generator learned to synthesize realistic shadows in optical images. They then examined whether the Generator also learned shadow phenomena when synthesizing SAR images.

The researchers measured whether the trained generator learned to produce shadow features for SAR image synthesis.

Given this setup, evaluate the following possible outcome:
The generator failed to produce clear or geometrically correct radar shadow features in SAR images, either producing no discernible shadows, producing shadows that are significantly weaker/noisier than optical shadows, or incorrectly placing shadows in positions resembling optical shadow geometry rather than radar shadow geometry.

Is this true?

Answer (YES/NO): NO